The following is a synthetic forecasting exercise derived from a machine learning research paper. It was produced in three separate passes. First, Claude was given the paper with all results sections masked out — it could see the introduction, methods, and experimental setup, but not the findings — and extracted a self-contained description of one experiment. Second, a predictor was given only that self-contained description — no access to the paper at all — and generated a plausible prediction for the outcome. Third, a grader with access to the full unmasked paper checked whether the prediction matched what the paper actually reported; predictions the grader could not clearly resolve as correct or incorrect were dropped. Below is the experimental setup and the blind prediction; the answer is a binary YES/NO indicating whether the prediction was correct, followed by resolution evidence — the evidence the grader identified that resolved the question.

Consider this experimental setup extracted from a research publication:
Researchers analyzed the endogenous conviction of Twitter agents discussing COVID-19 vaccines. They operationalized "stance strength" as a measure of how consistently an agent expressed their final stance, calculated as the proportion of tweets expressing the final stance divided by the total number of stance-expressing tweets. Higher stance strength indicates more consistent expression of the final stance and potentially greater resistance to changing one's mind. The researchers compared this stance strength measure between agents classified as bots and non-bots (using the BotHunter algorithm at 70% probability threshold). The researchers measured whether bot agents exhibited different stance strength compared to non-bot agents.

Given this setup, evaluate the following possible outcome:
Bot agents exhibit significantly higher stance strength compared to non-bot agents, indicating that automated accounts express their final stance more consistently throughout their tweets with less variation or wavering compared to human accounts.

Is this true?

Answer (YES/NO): NO